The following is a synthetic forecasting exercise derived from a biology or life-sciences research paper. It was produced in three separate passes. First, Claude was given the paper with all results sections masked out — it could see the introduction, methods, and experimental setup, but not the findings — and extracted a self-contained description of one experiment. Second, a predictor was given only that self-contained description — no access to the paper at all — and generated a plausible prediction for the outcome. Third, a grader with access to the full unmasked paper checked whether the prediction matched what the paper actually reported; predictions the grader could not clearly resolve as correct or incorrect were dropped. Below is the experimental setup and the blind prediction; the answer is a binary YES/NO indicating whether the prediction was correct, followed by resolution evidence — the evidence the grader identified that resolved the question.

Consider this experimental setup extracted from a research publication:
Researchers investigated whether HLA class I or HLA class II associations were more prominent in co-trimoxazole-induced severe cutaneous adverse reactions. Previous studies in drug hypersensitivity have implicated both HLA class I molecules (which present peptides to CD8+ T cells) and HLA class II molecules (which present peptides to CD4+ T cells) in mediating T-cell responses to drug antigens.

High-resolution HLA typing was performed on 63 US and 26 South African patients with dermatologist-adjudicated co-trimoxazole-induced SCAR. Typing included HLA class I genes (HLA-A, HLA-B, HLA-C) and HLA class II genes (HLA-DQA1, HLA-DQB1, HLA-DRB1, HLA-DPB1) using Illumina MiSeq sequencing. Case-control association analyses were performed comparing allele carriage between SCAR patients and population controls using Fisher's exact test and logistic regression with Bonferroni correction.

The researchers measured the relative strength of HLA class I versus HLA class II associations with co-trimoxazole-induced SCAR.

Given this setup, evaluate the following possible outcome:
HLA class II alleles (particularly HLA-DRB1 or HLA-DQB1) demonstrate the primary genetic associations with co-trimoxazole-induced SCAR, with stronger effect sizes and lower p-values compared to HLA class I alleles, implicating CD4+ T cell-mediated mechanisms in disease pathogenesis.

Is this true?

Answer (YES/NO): NO